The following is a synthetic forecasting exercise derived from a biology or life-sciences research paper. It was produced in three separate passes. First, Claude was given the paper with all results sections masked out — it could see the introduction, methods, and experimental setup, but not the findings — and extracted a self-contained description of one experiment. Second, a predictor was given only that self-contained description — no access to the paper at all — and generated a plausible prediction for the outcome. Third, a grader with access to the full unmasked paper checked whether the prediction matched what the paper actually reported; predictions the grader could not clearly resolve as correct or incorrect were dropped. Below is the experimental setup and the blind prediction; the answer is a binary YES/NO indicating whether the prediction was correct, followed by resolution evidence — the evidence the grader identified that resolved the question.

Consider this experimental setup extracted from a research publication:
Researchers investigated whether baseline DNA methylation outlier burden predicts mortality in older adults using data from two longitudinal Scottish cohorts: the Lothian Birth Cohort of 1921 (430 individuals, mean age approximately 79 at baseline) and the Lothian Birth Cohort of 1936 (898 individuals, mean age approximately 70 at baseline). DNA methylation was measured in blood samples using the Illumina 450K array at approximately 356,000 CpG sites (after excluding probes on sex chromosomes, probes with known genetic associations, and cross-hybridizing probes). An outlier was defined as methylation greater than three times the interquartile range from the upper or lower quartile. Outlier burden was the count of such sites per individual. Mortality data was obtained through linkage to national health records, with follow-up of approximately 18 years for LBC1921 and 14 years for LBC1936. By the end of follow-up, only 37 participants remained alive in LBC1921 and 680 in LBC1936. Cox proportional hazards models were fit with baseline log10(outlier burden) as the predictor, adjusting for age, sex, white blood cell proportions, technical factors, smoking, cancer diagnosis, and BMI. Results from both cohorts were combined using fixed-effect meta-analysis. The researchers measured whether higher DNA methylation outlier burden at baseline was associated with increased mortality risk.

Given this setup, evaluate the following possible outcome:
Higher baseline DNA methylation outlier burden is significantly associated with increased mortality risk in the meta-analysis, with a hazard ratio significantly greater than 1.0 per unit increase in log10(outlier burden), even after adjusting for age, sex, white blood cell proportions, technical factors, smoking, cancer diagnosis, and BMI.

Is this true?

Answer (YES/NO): YES